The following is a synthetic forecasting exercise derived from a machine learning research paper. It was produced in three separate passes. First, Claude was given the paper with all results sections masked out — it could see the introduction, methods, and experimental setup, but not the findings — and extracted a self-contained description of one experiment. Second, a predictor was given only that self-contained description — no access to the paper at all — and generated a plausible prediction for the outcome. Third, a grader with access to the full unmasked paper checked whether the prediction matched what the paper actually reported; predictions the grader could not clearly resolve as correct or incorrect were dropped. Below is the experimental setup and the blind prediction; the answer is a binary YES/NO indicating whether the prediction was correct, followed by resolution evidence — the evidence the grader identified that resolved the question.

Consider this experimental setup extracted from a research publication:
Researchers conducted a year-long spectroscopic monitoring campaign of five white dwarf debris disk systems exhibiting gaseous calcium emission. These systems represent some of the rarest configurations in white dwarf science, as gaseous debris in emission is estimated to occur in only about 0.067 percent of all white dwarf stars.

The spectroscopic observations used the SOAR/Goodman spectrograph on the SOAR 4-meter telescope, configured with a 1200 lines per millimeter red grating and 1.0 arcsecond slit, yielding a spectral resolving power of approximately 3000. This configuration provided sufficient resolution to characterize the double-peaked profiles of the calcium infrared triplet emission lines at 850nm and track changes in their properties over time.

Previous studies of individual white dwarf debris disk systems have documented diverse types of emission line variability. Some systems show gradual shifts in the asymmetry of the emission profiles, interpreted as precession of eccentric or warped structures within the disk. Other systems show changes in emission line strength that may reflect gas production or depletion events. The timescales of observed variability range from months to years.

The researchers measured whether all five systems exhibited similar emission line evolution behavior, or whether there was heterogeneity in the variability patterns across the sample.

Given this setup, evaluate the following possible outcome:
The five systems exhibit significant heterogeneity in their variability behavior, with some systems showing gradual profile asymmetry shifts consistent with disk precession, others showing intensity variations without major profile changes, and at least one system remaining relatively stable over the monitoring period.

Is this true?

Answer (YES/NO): NO